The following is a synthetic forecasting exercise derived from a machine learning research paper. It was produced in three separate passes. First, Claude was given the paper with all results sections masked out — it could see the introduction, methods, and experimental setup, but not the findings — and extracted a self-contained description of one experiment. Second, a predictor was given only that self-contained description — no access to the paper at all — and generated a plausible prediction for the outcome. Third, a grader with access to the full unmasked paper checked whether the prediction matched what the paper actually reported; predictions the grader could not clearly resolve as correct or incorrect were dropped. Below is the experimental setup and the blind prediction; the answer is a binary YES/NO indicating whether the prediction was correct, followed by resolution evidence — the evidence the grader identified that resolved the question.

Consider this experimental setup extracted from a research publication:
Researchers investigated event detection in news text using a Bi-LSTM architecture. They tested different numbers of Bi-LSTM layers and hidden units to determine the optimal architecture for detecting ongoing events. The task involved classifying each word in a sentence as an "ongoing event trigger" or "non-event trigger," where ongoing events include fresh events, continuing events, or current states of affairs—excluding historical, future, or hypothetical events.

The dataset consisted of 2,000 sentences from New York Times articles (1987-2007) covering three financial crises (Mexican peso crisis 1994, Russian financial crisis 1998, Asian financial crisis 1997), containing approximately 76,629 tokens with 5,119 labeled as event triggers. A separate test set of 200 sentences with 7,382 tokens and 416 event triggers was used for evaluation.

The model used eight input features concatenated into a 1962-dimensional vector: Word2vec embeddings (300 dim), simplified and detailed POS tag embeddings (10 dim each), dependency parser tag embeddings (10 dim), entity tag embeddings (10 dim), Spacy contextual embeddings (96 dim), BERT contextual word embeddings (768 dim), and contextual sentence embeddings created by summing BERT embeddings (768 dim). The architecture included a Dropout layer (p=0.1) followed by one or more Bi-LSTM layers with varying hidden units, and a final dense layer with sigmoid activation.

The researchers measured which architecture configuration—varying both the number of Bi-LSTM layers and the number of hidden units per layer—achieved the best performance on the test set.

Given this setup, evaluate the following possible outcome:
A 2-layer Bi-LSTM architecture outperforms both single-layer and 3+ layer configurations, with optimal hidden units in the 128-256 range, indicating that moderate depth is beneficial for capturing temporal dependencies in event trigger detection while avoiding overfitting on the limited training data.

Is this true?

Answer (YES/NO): NO